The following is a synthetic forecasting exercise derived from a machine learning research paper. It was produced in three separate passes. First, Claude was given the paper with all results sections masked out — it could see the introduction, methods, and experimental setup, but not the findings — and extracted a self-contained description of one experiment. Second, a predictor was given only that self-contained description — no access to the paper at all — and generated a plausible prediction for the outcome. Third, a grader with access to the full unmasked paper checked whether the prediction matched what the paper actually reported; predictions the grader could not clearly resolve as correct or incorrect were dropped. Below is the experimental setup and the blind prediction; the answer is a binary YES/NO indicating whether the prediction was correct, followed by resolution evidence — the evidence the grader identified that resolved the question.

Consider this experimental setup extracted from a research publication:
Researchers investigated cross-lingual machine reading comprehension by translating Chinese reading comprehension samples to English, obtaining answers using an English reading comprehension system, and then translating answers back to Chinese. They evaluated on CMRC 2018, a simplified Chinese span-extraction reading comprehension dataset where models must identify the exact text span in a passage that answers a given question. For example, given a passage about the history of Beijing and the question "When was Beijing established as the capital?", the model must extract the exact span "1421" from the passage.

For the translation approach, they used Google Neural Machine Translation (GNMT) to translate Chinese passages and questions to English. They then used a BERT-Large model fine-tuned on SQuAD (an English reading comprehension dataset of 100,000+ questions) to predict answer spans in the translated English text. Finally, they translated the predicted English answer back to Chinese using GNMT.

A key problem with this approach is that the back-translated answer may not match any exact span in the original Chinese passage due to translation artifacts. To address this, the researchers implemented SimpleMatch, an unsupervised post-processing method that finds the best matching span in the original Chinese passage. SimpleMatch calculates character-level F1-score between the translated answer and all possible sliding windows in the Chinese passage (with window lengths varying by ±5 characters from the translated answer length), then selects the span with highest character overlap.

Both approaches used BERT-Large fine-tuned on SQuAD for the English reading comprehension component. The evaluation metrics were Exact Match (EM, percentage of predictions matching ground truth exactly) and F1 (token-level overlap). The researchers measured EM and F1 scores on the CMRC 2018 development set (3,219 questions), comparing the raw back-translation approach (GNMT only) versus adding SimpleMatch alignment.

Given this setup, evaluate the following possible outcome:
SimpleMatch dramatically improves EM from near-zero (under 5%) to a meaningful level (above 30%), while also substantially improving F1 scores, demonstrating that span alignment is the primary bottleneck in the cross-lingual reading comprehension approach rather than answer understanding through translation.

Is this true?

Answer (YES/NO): NO